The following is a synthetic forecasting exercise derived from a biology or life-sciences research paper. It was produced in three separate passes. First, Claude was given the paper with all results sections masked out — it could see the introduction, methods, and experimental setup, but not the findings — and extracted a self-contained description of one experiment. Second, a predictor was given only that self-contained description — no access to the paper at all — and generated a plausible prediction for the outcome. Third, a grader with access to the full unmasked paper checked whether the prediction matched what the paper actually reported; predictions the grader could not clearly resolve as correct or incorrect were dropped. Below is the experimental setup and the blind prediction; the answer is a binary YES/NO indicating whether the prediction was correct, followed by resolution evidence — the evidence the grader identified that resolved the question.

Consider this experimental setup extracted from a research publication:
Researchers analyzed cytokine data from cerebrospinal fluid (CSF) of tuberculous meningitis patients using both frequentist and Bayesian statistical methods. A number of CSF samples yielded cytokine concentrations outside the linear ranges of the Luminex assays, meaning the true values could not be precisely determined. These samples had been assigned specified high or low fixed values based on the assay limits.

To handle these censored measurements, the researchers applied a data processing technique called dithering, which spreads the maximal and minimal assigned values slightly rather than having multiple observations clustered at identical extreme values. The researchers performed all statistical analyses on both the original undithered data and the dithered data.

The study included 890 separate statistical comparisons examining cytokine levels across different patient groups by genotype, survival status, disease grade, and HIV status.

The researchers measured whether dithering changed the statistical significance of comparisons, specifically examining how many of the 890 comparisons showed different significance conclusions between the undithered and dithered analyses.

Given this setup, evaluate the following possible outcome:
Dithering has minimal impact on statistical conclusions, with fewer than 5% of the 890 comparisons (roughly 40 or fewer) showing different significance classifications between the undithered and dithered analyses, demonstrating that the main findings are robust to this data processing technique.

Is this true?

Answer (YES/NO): YES